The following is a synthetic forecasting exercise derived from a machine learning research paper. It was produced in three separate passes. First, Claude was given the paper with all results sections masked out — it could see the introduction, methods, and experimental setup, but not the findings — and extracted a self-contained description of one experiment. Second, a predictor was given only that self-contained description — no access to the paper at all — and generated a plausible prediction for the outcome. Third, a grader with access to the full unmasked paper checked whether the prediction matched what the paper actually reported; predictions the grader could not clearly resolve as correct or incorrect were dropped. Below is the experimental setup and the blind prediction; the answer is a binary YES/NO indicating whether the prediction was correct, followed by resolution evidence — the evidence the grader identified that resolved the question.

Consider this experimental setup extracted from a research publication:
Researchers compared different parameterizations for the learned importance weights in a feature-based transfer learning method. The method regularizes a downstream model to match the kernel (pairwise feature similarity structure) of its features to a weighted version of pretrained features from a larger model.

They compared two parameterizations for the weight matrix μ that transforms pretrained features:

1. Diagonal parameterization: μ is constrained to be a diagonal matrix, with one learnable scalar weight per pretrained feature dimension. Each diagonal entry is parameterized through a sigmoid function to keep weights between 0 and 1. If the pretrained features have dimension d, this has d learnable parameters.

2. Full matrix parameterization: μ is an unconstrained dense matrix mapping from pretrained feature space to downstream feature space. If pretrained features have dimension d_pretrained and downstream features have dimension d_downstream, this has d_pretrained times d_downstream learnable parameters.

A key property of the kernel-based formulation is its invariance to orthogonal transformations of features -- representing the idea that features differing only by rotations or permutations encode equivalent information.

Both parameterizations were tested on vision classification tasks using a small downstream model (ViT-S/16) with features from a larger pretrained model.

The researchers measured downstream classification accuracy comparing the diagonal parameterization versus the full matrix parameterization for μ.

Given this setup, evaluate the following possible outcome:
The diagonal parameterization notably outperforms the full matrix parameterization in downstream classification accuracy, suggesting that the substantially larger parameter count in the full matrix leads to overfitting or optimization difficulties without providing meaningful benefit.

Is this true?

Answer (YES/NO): NO